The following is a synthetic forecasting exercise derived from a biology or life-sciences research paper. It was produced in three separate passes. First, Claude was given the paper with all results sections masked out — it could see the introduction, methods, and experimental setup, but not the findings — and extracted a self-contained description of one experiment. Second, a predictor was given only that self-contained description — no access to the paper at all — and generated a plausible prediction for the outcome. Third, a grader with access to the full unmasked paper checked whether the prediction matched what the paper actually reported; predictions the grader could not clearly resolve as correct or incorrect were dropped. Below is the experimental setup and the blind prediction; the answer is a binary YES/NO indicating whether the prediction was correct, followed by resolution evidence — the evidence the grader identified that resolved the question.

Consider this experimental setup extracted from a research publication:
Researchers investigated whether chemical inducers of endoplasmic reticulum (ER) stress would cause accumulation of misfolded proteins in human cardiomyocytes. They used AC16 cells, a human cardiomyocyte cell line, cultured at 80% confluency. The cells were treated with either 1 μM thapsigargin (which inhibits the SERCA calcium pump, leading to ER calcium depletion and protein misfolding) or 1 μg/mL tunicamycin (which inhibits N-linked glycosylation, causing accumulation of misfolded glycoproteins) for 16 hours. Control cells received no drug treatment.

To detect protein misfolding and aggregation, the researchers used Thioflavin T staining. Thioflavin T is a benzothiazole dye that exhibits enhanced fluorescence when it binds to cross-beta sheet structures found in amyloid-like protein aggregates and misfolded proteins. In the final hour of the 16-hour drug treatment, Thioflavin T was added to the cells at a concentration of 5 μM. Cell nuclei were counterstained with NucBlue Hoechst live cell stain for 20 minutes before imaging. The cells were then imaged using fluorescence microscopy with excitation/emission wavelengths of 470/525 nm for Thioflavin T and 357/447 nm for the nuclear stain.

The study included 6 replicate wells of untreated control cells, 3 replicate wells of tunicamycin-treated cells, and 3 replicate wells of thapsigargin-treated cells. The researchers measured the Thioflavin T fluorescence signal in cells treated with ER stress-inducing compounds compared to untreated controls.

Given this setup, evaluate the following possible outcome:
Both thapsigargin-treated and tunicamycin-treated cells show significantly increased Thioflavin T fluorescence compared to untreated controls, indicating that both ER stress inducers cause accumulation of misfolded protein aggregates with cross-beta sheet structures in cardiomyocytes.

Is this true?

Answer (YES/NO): YES